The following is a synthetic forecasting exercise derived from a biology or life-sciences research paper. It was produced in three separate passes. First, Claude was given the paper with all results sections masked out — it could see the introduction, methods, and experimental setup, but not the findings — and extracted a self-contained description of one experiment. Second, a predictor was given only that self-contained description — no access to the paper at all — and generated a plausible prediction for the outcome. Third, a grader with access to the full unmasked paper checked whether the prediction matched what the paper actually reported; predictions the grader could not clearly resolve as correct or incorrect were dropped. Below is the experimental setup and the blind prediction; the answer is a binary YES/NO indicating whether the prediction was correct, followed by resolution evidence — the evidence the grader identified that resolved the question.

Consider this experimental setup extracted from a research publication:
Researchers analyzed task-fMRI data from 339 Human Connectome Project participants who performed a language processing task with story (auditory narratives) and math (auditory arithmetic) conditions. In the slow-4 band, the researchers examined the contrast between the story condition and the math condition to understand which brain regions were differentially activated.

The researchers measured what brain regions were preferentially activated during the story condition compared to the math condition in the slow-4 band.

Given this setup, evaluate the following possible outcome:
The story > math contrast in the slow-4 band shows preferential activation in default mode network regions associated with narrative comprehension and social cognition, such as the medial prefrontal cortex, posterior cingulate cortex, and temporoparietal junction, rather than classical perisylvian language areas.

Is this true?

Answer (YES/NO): NO